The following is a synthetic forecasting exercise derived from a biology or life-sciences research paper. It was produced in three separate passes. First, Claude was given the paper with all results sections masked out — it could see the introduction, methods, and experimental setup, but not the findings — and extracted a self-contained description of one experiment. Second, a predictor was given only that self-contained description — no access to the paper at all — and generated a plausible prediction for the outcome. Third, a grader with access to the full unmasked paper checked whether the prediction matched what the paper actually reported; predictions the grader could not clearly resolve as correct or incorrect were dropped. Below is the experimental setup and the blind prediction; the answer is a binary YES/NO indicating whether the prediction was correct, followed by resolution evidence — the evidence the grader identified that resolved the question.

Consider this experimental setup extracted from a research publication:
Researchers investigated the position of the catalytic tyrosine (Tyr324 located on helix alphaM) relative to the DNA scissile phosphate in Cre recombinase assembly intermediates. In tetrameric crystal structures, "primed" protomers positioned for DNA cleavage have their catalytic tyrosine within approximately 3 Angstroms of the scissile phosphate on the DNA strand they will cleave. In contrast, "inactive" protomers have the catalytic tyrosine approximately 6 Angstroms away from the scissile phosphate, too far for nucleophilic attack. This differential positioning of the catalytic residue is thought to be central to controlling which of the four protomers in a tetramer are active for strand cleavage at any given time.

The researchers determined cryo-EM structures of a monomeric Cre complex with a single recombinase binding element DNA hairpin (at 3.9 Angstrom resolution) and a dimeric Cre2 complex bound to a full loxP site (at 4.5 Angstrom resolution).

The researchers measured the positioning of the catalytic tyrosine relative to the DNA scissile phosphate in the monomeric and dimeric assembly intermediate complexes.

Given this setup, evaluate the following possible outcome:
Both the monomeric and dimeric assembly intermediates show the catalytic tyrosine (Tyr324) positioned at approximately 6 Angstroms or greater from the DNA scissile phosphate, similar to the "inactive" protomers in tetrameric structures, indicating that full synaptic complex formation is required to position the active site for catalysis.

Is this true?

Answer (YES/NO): YES